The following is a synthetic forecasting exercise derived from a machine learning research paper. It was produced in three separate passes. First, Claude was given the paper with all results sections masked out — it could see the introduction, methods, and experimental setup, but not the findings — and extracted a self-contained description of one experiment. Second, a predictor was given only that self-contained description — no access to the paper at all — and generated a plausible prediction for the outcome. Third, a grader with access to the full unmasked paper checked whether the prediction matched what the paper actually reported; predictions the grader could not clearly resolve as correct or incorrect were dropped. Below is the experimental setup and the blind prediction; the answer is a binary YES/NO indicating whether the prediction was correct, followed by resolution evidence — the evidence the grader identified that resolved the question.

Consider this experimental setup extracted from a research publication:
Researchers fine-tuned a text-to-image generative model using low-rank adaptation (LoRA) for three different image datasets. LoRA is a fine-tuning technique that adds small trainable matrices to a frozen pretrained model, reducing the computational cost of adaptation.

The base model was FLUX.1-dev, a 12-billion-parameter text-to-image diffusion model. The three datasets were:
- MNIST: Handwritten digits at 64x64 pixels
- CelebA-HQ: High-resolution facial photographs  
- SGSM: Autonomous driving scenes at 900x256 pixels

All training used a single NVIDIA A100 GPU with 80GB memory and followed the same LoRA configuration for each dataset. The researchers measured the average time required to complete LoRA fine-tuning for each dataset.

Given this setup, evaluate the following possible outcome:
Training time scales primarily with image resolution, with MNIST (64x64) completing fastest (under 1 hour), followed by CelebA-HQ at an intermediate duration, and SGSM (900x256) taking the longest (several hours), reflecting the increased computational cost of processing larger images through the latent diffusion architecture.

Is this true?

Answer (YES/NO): NO